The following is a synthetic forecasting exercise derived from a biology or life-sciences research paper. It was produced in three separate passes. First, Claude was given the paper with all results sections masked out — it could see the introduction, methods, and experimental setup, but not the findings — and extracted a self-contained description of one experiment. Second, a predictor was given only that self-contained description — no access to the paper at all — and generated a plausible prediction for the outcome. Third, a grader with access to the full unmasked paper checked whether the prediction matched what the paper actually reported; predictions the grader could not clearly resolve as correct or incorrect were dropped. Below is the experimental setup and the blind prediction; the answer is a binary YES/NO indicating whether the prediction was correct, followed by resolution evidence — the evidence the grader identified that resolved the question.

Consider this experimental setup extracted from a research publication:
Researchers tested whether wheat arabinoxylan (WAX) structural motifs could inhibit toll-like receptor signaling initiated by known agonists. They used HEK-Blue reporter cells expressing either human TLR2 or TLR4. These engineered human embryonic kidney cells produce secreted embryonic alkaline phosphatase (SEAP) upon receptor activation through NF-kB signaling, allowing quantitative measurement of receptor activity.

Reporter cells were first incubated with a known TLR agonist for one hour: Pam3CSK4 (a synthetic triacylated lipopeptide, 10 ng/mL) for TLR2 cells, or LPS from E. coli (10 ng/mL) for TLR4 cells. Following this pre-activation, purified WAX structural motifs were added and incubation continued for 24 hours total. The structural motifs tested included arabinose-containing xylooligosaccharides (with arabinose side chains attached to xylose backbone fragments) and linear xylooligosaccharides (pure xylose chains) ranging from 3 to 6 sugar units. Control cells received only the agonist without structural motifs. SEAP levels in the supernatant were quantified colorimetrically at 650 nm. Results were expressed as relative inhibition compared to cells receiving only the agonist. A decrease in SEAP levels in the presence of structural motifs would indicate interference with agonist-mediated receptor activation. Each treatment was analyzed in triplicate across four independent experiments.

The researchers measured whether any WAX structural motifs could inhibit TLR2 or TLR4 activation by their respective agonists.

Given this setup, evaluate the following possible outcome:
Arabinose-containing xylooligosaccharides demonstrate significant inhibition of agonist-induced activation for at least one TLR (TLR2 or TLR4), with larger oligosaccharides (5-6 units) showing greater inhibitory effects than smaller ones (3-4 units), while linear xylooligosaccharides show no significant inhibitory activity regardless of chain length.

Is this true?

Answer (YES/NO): NO